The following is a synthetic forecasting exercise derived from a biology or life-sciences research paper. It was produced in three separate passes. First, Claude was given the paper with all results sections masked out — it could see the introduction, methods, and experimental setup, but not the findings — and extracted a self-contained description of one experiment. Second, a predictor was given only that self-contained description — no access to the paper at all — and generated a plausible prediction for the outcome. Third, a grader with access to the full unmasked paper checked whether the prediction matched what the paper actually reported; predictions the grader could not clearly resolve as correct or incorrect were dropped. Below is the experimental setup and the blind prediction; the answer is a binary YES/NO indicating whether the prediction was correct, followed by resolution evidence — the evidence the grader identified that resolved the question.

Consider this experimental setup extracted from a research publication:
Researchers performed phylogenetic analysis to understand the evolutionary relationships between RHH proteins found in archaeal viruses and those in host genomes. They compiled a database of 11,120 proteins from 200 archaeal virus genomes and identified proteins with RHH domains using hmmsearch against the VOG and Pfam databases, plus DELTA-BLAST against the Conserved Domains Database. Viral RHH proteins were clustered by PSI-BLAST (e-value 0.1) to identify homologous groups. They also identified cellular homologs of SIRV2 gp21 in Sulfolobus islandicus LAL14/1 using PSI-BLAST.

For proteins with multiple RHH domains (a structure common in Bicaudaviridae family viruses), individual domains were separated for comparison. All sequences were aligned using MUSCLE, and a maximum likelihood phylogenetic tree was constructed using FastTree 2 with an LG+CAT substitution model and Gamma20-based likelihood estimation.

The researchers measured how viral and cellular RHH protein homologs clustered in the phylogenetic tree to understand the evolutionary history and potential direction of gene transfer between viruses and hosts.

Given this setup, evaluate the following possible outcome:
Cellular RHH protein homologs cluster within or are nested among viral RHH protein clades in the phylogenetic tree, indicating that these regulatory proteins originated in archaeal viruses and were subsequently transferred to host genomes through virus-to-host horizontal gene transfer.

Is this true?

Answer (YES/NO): NO